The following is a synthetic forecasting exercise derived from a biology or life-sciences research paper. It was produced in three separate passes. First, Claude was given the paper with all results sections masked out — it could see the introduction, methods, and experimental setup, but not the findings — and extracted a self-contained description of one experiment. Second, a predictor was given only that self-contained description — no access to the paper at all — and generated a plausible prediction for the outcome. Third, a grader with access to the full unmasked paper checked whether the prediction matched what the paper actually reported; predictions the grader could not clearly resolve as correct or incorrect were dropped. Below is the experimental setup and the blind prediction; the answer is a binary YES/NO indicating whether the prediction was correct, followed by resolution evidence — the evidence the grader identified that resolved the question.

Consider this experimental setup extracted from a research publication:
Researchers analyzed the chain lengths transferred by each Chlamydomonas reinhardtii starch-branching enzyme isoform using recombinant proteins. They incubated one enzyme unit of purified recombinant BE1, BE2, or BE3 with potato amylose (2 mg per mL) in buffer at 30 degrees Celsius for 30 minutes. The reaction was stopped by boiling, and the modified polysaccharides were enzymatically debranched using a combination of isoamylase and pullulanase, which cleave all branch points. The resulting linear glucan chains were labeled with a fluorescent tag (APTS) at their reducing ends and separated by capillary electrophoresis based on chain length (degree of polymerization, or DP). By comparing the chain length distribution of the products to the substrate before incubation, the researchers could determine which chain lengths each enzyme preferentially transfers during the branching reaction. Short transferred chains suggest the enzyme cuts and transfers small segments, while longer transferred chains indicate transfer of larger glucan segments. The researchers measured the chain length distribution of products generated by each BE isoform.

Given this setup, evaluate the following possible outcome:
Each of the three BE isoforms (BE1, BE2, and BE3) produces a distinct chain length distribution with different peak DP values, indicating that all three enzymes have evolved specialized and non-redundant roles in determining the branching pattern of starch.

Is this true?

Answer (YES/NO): NO